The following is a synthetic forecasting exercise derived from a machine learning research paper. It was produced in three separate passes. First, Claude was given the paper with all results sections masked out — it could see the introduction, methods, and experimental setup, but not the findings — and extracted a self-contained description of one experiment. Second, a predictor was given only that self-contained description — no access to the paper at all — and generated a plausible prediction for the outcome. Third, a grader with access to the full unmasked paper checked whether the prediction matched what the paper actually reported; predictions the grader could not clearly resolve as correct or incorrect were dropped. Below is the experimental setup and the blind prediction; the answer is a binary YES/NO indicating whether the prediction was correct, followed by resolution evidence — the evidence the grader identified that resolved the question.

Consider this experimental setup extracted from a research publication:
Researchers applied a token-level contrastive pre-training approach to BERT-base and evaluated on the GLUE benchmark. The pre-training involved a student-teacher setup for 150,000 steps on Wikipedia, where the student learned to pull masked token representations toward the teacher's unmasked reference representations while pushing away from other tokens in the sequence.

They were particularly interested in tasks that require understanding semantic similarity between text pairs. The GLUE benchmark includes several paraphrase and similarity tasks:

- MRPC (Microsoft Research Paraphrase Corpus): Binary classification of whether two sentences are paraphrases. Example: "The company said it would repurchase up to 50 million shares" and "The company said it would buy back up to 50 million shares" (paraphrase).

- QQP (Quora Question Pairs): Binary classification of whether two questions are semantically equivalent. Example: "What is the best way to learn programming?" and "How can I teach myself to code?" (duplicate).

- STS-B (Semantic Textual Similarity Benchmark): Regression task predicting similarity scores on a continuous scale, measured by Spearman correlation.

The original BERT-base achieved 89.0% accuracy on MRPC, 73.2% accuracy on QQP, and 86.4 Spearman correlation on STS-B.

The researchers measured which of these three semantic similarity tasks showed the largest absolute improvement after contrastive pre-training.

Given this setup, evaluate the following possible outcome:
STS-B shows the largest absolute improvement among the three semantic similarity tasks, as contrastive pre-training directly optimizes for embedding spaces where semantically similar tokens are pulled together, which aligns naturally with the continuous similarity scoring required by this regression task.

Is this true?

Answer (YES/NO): NO